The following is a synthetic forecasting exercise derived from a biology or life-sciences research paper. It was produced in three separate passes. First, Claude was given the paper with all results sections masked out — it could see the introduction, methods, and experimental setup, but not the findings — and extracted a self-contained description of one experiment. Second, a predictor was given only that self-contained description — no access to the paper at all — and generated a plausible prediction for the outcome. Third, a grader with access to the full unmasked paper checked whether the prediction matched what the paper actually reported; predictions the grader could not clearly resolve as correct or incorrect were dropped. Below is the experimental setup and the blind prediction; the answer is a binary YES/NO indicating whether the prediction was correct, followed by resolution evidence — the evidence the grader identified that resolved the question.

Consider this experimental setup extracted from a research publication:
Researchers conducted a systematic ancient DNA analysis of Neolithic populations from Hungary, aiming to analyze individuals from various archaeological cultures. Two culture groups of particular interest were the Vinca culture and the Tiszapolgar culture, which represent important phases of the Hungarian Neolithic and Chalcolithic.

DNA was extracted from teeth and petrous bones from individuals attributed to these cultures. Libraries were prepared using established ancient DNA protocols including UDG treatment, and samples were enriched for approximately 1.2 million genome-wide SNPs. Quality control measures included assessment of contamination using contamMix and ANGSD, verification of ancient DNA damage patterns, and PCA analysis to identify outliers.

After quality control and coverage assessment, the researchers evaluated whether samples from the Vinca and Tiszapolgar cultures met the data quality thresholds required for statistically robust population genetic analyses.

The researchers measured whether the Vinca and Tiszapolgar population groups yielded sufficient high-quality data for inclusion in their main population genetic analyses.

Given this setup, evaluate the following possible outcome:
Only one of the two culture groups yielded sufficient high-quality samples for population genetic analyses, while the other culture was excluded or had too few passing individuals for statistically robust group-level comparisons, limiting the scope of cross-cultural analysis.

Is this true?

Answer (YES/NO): NO